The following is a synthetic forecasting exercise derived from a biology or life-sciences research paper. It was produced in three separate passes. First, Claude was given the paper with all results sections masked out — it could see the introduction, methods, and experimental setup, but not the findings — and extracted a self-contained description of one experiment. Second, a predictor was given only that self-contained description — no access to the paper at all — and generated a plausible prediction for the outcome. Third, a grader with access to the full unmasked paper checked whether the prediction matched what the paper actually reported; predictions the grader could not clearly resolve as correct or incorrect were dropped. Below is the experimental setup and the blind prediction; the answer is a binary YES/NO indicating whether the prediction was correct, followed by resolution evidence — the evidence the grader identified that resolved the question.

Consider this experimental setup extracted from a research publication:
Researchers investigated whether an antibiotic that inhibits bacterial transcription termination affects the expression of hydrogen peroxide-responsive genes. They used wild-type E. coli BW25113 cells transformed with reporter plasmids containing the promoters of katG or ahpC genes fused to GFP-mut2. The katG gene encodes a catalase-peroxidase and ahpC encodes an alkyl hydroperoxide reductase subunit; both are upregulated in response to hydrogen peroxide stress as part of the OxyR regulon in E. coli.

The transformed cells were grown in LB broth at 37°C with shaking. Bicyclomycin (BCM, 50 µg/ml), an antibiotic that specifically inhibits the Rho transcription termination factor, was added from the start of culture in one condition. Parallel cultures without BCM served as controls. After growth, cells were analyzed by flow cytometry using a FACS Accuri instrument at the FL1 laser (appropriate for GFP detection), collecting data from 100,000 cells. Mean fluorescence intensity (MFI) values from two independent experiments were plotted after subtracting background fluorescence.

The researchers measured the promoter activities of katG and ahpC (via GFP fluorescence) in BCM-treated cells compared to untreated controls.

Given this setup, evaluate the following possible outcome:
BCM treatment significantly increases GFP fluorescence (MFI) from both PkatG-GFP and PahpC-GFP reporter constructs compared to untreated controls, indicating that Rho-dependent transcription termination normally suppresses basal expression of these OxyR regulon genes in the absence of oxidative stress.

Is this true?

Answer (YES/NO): NO